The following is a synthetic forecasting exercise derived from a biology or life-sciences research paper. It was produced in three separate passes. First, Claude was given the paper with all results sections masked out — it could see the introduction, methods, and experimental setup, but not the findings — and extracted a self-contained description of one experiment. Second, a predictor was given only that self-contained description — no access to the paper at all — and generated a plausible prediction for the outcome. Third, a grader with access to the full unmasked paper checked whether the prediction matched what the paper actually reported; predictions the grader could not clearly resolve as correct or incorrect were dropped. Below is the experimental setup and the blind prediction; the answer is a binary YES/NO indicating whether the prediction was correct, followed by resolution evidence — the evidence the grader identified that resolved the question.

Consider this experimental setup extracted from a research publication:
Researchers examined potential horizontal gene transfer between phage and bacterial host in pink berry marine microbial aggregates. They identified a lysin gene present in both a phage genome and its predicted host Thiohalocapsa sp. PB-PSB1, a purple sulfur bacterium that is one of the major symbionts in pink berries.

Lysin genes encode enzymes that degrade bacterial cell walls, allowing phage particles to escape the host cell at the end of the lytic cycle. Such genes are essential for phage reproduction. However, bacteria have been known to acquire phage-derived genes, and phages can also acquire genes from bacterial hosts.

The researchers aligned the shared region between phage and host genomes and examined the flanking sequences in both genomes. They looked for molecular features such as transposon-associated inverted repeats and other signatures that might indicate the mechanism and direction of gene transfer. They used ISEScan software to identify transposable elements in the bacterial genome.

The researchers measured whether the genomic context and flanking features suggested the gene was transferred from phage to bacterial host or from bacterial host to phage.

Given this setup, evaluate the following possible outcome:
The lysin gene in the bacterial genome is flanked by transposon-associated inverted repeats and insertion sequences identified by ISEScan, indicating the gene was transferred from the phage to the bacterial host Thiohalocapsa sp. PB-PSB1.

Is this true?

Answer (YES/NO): YES